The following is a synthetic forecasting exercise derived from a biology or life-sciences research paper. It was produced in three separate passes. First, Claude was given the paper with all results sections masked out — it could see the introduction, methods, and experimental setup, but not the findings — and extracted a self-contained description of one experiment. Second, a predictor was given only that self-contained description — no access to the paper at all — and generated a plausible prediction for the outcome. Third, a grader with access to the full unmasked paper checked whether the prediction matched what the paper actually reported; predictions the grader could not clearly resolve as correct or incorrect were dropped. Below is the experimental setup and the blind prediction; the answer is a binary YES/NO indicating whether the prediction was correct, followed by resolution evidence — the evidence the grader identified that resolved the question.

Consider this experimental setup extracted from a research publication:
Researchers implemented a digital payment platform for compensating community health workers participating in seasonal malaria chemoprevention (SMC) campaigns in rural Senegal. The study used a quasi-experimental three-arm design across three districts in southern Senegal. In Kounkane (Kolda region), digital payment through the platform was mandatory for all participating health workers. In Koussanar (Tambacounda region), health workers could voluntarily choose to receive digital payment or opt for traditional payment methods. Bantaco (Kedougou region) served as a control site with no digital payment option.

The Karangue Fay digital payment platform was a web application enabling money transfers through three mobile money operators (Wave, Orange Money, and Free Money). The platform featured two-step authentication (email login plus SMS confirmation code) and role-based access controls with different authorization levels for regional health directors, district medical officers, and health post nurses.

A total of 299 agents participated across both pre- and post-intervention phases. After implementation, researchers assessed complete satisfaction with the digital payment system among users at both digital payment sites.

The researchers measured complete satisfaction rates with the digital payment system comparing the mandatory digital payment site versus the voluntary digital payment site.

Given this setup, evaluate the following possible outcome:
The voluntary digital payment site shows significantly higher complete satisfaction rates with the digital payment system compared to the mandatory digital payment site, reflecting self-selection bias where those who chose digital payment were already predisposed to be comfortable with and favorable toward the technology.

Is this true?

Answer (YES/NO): NO